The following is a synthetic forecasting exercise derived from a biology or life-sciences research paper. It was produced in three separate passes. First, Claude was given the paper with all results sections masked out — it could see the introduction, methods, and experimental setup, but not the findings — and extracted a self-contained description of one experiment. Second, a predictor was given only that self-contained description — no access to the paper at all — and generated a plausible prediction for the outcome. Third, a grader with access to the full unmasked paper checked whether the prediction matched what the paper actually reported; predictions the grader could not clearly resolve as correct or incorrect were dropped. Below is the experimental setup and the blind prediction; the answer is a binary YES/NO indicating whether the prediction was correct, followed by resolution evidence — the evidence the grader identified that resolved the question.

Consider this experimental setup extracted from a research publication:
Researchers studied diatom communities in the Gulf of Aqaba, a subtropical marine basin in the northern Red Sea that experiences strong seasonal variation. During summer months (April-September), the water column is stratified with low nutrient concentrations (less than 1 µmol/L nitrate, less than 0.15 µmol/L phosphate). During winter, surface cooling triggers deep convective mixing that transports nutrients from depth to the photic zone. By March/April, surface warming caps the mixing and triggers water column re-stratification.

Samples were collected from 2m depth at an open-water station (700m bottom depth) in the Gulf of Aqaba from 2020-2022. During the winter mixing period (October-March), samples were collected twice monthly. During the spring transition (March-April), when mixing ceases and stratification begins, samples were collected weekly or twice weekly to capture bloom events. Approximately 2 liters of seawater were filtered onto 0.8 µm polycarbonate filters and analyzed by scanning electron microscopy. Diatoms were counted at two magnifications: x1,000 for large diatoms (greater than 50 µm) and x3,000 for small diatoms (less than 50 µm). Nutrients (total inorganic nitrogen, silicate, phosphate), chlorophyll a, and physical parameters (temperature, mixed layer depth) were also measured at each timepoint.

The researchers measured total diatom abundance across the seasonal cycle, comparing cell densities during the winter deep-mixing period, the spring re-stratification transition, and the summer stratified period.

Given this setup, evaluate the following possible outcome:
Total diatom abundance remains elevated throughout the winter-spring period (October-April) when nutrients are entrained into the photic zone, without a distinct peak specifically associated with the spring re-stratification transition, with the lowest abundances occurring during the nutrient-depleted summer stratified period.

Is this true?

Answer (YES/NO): NO